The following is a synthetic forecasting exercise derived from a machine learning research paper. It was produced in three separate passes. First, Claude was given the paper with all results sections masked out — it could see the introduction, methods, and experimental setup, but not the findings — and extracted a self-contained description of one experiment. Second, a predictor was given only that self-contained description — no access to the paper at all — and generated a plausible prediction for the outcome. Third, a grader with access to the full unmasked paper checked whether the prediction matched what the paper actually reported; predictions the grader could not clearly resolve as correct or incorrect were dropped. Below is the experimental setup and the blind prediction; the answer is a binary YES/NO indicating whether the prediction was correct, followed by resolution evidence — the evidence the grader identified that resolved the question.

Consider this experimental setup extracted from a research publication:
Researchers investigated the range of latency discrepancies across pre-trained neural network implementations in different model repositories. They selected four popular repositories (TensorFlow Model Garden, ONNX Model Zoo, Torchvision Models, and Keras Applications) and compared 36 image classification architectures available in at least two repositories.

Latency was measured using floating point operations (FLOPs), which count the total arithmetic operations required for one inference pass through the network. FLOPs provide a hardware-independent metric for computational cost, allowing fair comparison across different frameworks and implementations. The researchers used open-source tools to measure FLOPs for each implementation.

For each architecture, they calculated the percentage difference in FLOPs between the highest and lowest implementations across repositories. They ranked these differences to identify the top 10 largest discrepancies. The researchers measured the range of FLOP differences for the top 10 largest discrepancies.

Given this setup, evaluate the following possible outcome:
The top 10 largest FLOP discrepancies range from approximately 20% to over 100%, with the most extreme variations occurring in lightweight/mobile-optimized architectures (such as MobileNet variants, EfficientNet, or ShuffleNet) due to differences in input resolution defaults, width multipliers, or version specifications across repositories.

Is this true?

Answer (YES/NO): NO